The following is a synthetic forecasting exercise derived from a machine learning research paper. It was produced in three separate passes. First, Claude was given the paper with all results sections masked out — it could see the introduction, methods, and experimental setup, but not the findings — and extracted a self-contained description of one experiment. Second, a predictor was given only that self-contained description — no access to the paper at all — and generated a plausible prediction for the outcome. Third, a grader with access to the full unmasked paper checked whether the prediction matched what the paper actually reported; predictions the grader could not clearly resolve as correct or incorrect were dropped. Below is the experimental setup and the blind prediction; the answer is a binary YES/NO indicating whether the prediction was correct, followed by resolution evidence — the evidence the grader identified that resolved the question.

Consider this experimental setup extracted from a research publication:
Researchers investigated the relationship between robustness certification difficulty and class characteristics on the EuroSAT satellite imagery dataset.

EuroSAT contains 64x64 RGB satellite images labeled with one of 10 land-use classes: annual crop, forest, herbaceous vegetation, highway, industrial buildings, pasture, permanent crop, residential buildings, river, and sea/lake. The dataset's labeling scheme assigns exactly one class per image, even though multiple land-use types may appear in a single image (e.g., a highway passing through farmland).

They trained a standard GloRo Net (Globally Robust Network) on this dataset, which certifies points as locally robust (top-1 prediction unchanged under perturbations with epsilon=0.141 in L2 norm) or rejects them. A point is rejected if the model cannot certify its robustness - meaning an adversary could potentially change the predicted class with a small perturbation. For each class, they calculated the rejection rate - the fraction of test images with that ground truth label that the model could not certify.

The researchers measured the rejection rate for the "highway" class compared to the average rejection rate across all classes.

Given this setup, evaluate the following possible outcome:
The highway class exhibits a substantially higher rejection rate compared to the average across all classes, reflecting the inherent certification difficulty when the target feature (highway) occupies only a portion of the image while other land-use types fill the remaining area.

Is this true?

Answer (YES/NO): YES